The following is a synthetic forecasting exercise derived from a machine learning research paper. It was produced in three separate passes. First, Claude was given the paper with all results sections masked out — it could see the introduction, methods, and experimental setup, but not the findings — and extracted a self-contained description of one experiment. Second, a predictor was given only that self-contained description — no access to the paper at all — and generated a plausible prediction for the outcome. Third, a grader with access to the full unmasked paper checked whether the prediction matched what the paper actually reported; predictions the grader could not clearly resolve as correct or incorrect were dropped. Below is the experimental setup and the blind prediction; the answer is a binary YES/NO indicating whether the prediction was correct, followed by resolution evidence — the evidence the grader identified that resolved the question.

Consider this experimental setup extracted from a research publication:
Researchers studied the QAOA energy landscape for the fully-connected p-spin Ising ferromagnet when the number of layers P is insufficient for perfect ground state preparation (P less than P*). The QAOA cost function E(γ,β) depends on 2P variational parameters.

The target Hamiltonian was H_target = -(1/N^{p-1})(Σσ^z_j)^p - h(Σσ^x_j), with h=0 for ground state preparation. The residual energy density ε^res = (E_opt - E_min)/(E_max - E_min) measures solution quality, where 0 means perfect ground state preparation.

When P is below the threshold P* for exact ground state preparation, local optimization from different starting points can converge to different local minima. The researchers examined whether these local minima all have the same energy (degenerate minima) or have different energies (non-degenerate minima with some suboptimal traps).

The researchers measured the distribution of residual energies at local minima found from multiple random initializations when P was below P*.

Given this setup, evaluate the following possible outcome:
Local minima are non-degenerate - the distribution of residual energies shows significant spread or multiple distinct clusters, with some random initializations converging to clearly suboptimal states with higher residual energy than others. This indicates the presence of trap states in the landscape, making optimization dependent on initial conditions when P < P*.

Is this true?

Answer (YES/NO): YES